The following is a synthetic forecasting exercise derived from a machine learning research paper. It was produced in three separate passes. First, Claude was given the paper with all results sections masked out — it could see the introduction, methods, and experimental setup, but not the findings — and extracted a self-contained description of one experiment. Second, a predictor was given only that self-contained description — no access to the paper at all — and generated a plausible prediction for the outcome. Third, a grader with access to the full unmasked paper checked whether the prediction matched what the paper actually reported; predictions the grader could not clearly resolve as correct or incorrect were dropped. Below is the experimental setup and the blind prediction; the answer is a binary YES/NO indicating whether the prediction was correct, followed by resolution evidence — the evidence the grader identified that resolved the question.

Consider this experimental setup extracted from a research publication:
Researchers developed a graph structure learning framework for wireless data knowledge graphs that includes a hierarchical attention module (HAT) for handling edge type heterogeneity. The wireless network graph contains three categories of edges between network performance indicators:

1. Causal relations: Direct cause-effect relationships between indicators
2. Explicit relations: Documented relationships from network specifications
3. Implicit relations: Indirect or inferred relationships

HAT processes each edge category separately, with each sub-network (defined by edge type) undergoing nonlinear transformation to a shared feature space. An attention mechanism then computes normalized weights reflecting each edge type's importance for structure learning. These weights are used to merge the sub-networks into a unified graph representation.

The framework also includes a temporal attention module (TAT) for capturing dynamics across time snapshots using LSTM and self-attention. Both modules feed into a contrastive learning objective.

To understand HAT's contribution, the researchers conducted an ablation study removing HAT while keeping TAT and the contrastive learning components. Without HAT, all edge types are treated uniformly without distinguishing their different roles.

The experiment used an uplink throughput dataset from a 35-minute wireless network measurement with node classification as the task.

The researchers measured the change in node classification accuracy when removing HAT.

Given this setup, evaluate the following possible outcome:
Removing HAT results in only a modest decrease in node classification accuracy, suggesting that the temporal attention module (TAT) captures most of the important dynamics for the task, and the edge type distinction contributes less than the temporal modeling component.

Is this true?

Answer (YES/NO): YES